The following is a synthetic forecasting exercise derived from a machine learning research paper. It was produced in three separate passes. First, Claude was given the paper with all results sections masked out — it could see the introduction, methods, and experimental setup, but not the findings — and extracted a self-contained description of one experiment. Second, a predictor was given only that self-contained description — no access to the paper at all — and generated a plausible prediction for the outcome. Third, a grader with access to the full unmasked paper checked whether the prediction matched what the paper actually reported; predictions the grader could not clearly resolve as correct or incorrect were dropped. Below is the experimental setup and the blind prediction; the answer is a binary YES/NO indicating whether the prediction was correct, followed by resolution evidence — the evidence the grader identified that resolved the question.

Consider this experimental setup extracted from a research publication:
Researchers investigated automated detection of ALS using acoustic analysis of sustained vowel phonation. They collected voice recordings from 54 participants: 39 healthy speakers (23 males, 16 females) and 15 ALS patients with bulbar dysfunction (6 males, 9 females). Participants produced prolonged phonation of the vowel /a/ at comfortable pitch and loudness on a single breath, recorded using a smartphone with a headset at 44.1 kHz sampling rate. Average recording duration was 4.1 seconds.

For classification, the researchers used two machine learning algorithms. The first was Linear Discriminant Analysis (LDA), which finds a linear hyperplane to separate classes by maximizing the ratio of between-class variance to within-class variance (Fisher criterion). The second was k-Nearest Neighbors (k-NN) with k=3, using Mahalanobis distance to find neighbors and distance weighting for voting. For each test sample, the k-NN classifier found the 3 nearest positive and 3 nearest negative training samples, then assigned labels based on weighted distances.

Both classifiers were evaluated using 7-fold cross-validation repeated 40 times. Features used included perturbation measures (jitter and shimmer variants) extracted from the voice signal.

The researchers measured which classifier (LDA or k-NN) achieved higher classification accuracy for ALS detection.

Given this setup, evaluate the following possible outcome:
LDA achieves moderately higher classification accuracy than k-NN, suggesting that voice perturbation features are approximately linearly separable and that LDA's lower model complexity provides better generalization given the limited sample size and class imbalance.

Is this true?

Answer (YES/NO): NO